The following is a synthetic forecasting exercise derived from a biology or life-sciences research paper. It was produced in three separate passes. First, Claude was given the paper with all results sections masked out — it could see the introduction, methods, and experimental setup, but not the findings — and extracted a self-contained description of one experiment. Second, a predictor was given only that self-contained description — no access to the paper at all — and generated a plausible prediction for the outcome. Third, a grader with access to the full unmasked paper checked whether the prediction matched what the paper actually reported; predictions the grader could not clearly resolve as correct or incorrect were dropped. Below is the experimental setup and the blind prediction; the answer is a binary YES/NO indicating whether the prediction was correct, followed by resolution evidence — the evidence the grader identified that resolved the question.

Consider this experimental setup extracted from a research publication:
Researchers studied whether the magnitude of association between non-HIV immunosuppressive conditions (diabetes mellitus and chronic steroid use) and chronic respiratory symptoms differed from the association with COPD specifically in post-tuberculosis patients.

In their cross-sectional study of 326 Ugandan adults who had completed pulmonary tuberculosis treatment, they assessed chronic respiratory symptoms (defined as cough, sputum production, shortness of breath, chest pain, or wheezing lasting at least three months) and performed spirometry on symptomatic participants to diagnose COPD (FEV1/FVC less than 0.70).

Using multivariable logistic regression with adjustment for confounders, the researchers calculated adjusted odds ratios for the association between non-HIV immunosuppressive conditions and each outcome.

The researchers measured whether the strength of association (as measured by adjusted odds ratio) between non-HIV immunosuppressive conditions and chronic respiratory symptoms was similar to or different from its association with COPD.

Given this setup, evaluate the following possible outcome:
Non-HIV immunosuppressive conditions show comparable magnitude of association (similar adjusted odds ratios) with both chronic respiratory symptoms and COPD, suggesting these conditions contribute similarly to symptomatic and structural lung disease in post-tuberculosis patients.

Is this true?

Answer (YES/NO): YES